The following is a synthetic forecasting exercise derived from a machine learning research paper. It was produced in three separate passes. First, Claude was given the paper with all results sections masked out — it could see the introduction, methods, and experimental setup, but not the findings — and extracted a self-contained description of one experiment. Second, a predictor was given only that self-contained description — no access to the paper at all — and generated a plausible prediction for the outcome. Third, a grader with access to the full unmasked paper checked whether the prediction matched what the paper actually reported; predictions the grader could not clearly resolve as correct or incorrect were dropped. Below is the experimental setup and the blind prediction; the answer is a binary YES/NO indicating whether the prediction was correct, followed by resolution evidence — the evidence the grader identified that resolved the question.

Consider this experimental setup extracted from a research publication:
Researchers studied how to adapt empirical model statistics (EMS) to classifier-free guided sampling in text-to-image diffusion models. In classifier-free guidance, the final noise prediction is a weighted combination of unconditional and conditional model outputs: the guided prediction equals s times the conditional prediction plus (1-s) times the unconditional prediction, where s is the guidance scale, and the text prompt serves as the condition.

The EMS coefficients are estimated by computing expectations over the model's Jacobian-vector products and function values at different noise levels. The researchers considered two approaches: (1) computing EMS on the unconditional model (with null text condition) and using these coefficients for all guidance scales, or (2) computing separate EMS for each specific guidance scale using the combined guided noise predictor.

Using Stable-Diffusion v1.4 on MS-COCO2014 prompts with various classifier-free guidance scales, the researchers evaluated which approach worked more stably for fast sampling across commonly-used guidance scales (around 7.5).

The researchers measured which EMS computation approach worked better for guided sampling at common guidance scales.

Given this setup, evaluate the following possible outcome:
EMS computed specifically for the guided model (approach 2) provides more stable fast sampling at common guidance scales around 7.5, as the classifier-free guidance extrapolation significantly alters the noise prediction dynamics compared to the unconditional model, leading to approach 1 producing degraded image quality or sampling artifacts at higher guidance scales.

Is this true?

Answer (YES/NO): NO